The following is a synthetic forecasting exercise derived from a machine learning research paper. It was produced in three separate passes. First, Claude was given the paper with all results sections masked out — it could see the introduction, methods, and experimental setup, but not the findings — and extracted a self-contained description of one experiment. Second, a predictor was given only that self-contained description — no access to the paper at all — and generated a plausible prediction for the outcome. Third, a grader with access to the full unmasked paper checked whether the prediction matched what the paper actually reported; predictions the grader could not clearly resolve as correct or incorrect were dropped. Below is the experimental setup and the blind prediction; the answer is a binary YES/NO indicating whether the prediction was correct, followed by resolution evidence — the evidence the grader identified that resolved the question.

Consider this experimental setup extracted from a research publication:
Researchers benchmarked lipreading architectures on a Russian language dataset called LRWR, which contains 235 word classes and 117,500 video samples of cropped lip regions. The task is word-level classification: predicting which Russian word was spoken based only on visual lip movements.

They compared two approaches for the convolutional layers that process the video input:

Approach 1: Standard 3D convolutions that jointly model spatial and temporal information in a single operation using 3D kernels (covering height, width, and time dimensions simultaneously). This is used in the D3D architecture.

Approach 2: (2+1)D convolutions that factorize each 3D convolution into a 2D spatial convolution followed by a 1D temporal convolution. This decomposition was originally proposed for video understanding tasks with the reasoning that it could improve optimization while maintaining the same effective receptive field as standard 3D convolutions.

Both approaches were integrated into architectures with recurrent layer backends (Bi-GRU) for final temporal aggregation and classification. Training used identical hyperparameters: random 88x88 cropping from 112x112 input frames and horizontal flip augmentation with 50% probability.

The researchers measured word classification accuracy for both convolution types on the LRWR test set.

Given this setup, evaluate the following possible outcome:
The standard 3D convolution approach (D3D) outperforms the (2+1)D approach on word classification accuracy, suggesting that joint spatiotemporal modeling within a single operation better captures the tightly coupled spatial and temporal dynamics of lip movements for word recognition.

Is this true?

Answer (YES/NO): NO